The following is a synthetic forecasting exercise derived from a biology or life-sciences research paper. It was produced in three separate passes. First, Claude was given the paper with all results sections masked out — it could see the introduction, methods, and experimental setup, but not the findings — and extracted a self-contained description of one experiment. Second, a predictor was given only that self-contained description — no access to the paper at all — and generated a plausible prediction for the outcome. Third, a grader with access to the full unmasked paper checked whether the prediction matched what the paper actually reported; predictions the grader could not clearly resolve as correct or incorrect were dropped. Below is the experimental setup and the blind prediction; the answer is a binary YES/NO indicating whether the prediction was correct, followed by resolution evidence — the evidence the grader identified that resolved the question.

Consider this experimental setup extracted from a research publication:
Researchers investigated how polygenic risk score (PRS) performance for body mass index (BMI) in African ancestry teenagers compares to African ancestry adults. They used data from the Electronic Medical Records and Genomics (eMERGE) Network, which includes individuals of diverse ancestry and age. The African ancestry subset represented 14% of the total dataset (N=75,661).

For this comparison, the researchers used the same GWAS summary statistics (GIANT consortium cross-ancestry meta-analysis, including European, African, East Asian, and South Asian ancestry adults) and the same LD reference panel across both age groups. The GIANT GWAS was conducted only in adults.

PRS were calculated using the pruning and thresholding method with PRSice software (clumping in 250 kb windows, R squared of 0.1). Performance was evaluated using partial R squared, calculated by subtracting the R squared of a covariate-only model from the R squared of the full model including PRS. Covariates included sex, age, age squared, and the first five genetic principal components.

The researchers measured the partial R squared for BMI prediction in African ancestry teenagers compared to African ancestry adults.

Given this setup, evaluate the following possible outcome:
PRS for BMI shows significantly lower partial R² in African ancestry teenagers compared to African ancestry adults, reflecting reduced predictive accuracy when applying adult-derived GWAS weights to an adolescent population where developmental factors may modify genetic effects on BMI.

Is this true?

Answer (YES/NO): NO